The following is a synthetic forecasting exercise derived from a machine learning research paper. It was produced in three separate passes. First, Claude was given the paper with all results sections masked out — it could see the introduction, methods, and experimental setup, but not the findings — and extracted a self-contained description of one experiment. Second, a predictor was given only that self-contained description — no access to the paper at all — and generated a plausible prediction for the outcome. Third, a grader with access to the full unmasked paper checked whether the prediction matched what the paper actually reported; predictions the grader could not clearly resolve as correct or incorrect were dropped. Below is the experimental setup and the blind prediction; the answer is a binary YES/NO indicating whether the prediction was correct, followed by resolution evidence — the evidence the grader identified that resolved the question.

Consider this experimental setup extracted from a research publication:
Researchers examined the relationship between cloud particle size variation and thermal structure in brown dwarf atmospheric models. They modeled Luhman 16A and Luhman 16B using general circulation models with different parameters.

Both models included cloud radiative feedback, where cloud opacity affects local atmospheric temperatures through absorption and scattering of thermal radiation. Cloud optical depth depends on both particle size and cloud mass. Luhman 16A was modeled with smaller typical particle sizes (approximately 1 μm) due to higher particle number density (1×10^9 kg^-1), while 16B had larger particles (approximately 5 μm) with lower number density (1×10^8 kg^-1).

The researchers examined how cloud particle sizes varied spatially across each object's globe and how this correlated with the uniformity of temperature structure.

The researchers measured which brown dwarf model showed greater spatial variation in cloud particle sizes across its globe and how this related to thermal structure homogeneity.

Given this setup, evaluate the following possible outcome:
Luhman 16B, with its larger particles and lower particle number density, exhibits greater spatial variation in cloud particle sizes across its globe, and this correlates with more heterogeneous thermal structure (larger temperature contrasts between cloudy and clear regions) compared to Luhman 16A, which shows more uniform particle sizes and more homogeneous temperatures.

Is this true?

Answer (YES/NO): NO